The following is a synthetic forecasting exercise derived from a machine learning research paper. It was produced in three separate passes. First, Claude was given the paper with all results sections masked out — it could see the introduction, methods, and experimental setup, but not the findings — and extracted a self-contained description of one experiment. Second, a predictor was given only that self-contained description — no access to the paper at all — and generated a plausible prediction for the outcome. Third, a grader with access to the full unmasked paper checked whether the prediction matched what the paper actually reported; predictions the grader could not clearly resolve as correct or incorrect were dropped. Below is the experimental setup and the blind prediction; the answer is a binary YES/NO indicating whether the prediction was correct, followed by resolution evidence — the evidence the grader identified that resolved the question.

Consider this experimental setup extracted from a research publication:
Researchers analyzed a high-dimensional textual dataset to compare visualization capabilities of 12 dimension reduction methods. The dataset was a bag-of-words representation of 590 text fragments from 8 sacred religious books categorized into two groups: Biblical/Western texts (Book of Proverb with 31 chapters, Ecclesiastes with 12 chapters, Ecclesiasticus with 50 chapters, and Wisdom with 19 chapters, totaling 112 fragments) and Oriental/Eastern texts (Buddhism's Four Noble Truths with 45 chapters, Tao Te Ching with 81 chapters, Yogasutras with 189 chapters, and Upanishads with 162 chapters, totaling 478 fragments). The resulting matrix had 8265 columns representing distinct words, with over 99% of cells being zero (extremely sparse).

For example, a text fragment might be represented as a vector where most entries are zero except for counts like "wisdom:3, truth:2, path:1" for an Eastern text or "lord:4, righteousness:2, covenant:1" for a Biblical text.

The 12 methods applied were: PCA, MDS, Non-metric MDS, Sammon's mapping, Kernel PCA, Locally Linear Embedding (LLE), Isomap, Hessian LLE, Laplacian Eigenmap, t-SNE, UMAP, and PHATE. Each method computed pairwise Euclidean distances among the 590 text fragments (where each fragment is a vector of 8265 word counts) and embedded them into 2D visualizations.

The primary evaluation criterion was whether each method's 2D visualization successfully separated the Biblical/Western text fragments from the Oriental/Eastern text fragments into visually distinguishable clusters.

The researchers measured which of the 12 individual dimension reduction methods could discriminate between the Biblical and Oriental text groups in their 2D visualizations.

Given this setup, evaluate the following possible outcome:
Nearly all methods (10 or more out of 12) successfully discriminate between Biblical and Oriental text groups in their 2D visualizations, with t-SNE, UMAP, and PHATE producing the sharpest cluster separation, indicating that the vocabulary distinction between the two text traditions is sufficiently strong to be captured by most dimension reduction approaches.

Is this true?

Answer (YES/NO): NO